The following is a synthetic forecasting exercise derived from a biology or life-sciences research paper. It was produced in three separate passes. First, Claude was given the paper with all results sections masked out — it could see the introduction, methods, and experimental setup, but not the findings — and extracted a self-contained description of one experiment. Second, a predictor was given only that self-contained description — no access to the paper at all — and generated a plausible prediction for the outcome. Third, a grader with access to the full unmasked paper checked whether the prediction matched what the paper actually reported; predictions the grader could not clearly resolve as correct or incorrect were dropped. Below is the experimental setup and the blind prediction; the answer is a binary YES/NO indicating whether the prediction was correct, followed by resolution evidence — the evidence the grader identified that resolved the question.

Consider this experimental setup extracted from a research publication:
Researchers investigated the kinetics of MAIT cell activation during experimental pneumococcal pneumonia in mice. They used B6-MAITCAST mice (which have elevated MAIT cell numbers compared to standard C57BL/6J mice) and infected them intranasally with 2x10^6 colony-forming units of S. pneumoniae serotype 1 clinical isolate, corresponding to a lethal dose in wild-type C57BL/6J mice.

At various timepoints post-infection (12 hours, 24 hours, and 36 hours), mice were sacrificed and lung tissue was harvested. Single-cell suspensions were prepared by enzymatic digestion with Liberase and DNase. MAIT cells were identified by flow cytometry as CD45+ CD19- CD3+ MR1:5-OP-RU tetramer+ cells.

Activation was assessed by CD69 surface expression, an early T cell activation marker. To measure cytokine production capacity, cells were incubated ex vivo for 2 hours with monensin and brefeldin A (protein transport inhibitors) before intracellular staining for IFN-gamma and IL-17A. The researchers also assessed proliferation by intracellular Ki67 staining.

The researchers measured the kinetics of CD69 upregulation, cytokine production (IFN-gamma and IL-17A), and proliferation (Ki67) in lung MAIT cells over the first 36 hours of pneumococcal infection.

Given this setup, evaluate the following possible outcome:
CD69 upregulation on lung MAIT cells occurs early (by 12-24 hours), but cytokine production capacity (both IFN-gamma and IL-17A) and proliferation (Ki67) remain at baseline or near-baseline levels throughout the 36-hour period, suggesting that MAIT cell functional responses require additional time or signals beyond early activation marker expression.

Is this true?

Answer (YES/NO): NO